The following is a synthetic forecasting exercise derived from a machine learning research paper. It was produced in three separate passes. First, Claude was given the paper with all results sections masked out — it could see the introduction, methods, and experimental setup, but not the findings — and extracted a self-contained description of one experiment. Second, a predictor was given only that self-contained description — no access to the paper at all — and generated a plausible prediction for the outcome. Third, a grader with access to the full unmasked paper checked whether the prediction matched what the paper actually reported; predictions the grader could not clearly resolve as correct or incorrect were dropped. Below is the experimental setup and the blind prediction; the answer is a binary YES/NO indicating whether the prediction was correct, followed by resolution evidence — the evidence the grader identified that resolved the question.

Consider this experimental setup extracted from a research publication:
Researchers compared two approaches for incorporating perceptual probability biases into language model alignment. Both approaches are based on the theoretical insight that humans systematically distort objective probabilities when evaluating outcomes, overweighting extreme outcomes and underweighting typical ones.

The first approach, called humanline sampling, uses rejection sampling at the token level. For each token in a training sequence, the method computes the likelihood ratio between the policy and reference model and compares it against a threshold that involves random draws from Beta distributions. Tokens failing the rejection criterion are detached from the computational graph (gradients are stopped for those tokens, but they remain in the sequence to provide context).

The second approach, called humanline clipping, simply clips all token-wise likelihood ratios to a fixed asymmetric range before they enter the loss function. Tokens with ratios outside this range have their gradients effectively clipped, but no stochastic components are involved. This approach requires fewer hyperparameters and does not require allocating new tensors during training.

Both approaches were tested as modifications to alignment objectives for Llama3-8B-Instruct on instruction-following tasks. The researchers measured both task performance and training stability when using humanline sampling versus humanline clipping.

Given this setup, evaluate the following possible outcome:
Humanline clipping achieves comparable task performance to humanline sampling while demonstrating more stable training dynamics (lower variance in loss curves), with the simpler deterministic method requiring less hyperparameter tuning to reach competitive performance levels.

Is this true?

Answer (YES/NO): YES